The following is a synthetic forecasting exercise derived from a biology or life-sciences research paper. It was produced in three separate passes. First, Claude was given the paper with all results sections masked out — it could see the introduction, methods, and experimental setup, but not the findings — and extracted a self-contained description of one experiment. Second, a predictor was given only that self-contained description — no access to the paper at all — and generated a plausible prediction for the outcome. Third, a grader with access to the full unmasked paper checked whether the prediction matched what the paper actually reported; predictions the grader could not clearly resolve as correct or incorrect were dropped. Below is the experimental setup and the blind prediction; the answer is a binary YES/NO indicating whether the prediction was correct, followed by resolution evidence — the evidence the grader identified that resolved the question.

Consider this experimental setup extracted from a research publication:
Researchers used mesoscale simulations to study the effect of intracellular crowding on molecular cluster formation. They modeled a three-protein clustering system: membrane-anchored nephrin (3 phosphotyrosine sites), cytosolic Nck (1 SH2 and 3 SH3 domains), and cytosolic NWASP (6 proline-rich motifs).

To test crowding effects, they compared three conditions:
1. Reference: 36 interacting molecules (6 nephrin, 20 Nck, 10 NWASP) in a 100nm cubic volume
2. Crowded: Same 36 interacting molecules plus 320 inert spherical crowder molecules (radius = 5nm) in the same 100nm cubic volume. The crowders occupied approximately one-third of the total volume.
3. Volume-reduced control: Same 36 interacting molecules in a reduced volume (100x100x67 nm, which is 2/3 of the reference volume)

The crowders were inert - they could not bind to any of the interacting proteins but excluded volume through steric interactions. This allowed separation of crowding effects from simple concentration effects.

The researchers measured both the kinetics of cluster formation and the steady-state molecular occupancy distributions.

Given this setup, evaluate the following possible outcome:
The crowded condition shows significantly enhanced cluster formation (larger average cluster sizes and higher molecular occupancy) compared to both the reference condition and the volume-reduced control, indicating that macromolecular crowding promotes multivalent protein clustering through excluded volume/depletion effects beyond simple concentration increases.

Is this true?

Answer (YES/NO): YES